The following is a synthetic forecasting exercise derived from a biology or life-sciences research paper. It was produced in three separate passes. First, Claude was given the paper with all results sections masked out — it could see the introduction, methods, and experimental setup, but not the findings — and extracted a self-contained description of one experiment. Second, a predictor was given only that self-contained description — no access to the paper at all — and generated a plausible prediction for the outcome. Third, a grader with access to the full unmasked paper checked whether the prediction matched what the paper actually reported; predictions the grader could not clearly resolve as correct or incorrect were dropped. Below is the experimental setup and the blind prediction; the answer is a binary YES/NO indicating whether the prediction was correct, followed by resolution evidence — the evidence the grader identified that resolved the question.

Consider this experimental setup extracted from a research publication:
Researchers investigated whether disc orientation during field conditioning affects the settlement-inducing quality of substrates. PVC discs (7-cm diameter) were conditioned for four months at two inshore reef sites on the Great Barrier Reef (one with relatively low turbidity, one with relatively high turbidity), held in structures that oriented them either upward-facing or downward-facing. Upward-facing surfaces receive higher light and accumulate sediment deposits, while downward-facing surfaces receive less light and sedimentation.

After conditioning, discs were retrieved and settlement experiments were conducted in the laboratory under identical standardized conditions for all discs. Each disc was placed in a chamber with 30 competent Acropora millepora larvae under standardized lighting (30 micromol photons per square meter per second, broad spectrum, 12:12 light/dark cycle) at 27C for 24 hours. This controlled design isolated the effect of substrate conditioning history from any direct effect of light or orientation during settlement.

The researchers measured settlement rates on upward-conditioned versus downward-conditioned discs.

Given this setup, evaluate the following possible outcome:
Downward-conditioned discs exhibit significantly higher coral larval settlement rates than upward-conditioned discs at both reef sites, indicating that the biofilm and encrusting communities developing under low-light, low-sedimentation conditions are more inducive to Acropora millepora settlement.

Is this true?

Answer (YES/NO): YES